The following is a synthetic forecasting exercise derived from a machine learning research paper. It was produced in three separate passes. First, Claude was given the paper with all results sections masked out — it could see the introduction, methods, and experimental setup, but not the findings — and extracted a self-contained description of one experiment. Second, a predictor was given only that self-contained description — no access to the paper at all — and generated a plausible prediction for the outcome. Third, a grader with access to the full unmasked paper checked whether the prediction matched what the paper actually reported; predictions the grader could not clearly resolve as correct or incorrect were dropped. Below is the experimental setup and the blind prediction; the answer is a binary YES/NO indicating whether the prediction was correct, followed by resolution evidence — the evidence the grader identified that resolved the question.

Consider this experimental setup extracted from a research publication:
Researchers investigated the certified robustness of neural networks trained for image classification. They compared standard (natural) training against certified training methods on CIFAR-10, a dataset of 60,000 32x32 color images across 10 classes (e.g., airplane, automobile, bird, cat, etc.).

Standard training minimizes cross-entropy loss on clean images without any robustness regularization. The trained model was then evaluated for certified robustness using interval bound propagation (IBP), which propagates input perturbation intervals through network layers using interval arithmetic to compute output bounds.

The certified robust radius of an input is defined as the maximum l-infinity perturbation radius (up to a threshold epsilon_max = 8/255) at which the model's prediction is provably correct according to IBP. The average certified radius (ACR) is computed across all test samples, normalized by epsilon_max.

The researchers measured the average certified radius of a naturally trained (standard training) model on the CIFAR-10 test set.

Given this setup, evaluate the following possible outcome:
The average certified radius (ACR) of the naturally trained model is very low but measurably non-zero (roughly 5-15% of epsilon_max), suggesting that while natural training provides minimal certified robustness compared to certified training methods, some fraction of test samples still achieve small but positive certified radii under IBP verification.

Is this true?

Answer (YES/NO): NO